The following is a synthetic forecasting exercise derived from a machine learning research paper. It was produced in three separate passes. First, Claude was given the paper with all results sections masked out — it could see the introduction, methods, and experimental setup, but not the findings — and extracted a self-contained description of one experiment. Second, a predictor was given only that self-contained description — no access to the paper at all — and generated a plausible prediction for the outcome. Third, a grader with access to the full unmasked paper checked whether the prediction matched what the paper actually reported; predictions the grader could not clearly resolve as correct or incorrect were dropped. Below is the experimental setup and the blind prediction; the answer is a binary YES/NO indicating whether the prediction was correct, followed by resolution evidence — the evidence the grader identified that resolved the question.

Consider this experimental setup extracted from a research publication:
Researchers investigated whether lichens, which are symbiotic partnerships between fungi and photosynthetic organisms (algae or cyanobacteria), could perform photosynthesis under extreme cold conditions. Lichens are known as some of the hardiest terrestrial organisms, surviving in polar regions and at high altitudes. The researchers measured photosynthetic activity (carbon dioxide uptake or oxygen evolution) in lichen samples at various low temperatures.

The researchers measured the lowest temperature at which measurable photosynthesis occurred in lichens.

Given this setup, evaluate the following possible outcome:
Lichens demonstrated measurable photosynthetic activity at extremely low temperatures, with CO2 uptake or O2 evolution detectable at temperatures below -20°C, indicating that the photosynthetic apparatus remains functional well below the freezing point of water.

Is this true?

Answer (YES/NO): NO